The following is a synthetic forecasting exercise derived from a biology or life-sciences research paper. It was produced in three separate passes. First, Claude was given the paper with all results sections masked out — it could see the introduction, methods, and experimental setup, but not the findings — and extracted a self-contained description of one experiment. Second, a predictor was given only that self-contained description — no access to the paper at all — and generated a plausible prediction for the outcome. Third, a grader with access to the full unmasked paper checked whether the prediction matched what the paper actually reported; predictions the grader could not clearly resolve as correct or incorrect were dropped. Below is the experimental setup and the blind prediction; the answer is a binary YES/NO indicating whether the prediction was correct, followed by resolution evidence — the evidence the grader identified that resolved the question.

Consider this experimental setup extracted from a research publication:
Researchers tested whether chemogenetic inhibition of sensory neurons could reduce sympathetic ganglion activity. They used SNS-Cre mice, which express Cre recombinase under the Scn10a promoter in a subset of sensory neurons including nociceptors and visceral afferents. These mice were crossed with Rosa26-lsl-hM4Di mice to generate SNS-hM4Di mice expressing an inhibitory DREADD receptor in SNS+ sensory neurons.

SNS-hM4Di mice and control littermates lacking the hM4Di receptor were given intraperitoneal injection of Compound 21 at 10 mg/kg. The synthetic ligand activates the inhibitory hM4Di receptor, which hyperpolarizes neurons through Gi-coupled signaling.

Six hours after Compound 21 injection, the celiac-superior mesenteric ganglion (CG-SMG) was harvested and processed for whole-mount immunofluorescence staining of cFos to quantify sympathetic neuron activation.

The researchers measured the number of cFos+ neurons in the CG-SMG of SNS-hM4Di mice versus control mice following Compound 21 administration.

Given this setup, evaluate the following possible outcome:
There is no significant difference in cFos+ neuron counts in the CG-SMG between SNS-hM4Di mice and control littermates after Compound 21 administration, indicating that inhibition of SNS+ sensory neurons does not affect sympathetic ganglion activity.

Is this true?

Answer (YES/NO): NO